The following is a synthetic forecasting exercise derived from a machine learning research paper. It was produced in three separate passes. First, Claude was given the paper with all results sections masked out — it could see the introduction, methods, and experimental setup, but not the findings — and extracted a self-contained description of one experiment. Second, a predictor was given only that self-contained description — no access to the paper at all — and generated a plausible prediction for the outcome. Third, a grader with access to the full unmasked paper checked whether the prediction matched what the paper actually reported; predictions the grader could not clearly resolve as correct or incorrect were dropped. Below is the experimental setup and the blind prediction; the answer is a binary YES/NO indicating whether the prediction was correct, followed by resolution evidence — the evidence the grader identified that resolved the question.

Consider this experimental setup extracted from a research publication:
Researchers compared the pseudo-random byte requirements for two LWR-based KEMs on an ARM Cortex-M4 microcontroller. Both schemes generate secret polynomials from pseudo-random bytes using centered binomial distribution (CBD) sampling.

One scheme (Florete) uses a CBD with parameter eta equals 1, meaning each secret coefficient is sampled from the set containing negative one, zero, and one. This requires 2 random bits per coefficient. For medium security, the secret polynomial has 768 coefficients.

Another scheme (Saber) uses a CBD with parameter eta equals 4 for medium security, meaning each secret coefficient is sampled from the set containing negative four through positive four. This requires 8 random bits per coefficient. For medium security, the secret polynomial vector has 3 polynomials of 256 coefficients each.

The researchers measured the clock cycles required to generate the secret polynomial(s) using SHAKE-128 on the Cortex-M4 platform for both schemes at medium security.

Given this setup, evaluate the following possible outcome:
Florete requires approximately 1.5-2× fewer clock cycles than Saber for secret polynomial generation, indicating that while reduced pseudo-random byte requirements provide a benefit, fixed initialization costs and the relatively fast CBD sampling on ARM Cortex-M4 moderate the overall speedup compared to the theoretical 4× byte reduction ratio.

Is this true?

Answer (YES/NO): NO